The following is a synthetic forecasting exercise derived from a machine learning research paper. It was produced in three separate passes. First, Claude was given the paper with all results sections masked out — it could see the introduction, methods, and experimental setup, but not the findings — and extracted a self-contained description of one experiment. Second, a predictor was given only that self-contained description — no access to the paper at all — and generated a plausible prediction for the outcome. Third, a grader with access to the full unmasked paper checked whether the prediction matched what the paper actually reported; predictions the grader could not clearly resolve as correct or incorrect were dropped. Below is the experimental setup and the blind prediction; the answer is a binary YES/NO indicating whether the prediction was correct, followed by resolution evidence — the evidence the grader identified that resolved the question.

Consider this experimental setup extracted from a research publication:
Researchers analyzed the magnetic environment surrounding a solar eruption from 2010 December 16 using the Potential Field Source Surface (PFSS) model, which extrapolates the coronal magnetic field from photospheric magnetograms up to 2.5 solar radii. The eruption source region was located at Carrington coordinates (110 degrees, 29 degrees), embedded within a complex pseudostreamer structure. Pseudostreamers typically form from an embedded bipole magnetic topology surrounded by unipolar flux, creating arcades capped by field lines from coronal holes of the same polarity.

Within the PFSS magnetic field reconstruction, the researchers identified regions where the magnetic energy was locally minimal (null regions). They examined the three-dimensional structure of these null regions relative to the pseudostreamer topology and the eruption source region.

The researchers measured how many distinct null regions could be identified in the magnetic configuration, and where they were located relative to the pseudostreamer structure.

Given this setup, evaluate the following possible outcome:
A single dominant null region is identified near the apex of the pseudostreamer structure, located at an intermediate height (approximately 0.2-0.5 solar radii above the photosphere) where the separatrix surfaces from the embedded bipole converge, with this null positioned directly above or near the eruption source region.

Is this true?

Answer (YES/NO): NO